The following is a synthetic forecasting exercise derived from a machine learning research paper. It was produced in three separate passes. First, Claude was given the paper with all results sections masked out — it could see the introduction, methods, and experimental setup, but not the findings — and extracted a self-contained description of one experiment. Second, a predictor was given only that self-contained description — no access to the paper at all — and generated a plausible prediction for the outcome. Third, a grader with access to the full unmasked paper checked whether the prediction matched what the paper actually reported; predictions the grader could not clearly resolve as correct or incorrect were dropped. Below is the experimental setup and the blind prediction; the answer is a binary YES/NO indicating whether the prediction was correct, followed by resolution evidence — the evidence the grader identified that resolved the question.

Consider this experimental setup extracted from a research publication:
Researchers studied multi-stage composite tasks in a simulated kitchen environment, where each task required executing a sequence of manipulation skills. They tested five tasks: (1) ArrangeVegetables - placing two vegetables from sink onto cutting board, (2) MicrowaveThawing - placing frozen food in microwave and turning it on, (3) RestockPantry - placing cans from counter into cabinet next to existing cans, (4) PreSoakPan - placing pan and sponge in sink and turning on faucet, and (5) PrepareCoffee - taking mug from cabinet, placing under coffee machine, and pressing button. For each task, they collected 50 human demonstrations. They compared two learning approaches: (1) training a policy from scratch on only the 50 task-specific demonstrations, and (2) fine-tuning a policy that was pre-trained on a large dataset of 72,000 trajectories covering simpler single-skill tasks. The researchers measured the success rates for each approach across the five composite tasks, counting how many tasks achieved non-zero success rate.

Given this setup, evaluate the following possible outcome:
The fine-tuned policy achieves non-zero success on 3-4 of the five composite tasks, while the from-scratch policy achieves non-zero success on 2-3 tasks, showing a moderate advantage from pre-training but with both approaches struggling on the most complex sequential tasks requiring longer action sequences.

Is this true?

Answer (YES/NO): NO